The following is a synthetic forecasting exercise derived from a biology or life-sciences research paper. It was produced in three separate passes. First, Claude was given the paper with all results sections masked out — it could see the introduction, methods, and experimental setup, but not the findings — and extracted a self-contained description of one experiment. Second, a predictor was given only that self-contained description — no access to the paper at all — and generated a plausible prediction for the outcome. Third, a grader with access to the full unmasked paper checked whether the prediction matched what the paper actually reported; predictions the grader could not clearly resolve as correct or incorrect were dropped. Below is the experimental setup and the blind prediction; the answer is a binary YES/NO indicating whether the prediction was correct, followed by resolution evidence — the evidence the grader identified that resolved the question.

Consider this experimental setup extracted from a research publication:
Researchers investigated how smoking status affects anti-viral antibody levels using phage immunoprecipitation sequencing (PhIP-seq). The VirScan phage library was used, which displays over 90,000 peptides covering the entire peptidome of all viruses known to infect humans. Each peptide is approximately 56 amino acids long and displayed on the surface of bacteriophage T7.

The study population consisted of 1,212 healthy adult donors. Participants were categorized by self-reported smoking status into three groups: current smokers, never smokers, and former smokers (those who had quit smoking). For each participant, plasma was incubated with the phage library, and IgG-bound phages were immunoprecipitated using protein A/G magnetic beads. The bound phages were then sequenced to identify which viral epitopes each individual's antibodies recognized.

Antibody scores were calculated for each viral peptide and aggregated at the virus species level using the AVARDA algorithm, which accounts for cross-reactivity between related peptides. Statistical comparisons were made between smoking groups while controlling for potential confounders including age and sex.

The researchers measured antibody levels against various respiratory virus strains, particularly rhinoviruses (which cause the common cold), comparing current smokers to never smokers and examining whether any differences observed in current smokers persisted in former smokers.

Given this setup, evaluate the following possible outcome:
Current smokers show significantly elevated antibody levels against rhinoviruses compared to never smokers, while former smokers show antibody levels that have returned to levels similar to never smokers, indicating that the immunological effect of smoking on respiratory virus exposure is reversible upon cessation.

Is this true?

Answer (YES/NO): YES